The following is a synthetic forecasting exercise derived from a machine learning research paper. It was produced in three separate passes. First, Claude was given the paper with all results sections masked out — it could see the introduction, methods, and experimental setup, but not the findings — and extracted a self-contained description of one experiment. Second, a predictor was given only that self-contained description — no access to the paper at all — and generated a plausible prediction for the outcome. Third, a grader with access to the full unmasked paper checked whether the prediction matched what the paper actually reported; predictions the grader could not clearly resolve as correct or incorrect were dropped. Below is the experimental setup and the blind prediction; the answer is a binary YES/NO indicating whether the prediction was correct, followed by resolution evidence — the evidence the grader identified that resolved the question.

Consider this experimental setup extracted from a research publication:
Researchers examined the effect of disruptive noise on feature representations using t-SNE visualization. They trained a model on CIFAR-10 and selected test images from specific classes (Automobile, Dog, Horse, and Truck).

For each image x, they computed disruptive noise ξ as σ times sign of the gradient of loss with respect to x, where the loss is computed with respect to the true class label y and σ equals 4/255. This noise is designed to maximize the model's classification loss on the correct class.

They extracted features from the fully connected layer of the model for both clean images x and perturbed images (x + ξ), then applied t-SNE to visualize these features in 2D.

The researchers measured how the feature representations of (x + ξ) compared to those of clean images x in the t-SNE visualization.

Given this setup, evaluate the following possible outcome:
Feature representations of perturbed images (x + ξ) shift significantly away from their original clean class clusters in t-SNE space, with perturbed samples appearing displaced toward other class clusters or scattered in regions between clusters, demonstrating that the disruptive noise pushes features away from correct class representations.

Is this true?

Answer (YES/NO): YES